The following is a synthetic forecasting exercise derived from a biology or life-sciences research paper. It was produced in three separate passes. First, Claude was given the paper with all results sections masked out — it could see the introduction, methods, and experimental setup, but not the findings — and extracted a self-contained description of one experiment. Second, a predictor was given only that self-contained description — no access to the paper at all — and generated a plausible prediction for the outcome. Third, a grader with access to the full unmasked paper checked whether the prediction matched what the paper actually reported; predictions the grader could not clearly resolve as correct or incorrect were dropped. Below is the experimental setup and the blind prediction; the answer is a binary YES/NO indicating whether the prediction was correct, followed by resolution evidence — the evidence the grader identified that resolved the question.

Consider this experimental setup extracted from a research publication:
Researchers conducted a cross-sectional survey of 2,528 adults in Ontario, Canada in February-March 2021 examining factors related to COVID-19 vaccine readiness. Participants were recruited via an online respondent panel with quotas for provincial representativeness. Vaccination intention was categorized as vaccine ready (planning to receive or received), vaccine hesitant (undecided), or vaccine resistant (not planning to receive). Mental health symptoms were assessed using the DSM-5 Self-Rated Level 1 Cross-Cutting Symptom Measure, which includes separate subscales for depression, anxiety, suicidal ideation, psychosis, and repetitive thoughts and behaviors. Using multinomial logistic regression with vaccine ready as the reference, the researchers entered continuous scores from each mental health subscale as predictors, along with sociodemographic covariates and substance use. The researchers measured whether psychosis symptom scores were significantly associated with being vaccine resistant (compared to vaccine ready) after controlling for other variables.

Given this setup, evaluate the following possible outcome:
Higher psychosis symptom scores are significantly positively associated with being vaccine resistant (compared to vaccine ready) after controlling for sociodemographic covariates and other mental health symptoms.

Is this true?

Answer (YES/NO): NO